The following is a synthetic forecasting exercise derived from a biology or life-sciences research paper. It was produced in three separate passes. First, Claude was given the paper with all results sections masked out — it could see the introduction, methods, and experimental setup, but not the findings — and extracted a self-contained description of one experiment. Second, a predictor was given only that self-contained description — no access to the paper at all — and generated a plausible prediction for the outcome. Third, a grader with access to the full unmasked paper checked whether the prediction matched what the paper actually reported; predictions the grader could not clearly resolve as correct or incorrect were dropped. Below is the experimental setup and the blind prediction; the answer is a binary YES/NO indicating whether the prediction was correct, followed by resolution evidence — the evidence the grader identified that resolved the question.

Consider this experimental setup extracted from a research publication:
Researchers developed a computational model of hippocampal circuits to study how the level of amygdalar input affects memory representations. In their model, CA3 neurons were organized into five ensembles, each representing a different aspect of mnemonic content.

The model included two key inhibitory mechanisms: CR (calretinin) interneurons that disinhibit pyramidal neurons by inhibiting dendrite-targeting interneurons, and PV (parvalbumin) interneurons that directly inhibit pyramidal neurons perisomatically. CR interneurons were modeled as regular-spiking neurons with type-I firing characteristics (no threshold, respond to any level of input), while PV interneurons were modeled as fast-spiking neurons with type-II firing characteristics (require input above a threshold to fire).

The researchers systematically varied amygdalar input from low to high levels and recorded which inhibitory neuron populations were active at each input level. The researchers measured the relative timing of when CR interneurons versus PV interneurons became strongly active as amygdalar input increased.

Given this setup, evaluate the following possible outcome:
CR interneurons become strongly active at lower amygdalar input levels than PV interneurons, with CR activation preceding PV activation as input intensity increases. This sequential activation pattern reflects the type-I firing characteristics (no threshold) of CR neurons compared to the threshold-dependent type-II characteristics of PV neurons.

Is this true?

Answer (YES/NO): YES